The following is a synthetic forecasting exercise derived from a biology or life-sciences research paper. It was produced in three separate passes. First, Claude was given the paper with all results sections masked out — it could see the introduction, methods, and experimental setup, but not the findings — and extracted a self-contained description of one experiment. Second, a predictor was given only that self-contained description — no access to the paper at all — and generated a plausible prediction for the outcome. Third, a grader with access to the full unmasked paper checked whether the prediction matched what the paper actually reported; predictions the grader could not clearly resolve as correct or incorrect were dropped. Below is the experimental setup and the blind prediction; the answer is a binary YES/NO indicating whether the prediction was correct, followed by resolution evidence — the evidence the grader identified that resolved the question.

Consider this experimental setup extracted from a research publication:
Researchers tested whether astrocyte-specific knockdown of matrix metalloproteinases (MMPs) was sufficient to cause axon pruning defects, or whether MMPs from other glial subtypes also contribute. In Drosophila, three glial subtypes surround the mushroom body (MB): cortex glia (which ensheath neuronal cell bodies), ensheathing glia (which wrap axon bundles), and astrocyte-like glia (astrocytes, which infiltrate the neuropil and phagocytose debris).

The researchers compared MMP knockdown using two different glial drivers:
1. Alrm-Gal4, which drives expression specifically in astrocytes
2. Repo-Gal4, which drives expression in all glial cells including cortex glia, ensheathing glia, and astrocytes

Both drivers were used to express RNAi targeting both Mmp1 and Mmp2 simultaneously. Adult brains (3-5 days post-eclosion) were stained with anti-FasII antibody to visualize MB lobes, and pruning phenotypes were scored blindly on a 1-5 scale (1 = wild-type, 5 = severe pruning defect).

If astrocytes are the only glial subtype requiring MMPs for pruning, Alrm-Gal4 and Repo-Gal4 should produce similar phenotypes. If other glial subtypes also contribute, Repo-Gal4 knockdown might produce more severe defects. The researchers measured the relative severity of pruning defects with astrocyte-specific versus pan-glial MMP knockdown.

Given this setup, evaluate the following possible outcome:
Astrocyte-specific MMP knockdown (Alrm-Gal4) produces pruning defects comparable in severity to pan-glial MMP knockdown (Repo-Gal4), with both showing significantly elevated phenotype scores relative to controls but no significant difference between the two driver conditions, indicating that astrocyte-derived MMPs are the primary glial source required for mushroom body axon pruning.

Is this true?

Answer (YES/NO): NO